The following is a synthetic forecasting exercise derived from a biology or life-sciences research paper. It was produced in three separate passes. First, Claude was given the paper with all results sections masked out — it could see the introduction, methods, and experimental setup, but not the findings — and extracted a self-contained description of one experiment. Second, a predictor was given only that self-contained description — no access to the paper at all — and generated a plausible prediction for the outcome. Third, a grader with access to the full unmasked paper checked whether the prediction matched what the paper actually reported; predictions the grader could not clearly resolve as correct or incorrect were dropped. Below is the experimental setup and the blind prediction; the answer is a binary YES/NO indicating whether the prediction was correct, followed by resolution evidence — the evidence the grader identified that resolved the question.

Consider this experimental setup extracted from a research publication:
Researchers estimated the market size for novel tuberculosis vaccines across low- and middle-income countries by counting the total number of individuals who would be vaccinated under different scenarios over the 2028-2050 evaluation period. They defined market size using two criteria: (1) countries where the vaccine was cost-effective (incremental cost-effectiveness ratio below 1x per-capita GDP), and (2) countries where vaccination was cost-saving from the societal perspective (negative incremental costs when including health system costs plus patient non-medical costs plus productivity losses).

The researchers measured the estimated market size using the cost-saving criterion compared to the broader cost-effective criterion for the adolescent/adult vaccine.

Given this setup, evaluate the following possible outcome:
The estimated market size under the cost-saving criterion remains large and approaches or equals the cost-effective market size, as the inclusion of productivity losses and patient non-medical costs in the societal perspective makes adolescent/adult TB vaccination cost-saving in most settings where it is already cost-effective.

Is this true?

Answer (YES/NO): YES